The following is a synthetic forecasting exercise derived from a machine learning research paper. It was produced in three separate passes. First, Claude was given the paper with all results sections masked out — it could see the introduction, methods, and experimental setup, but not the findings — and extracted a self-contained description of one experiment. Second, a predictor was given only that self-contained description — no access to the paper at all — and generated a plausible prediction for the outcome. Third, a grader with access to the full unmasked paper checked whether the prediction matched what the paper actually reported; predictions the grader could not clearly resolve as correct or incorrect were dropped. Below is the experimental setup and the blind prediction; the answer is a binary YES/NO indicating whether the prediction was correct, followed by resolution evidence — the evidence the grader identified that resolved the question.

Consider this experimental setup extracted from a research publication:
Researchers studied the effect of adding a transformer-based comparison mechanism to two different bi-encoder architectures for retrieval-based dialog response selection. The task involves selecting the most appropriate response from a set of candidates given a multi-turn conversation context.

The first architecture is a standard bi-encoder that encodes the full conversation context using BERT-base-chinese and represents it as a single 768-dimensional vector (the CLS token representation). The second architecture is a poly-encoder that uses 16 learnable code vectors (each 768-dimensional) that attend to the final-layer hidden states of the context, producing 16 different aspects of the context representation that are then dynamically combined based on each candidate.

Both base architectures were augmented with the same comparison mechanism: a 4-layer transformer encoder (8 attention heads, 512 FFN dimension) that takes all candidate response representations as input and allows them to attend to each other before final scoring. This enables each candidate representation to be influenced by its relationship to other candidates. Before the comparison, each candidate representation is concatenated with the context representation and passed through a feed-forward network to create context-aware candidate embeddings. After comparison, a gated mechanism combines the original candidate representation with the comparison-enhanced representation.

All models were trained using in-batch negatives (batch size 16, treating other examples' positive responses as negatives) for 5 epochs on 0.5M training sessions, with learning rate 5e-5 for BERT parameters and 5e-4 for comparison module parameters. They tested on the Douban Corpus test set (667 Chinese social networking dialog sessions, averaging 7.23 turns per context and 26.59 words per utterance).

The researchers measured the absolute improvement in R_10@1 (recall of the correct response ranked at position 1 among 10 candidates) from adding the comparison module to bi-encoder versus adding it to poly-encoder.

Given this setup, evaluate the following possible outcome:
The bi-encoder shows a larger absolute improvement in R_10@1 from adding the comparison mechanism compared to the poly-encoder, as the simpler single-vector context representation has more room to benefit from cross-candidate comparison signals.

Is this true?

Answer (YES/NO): YES